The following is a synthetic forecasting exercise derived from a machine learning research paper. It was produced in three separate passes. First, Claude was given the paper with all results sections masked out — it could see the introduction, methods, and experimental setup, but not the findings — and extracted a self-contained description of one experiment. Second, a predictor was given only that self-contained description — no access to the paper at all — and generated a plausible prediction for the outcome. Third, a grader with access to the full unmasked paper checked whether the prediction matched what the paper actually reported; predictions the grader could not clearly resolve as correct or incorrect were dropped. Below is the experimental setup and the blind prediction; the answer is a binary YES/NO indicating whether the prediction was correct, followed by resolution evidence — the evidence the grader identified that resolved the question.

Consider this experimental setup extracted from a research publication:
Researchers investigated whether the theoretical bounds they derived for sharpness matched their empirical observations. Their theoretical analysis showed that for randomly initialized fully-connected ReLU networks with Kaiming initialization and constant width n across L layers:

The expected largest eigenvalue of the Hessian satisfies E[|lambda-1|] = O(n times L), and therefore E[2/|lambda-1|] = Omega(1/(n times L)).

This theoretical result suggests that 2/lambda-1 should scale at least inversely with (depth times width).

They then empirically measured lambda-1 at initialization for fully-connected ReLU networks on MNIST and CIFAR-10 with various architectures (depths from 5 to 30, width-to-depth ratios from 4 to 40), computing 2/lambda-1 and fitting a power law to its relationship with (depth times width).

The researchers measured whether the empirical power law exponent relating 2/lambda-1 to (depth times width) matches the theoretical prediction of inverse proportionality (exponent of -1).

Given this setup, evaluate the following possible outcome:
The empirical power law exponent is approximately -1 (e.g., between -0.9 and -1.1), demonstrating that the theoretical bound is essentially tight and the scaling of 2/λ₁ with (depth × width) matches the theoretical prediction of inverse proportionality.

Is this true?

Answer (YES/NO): NO